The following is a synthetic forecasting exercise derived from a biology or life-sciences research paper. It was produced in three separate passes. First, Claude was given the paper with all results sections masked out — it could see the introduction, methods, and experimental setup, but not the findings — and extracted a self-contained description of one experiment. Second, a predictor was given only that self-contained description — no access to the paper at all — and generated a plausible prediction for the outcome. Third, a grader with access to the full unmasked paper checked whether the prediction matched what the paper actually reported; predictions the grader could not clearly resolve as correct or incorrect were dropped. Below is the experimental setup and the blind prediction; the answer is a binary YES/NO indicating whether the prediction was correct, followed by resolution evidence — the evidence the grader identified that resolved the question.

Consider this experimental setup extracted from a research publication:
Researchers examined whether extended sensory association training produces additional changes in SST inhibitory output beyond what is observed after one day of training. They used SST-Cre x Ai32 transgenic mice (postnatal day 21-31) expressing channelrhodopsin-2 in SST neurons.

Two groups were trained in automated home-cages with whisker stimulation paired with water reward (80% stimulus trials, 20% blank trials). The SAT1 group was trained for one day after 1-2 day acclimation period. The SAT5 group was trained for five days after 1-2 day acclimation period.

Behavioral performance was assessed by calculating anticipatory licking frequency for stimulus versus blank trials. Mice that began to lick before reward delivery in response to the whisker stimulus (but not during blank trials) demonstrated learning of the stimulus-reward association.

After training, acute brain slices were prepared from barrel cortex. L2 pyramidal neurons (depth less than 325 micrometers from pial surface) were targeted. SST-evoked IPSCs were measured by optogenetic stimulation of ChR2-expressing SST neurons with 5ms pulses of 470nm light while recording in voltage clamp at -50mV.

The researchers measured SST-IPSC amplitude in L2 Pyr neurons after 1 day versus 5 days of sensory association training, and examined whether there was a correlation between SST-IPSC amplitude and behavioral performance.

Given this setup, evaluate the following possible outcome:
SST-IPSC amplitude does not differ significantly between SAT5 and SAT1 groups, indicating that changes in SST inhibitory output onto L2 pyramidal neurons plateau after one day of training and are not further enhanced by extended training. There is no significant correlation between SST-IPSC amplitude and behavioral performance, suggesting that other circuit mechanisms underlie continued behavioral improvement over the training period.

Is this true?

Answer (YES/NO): NO